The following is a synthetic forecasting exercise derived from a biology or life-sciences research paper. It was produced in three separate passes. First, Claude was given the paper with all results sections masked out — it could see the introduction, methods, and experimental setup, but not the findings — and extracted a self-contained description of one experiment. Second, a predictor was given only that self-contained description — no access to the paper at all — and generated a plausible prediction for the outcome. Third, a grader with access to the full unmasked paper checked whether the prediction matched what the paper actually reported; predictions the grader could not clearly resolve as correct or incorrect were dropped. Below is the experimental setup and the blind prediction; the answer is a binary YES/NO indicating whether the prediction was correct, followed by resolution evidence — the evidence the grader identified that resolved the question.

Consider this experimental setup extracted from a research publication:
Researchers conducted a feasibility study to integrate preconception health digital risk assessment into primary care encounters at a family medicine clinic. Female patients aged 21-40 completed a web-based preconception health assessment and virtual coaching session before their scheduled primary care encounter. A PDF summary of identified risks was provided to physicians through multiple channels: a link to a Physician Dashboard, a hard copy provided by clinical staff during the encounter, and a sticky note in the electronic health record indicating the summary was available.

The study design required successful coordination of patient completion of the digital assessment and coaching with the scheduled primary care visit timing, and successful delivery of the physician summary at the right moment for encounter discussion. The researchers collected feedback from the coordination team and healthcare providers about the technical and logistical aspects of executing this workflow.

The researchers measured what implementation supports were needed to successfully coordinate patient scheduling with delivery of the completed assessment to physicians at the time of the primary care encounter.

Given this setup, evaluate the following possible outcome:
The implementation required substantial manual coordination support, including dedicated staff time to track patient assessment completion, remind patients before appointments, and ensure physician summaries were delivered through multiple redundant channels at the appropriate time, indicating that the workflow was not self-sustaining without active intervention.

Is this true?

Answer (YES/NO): NO